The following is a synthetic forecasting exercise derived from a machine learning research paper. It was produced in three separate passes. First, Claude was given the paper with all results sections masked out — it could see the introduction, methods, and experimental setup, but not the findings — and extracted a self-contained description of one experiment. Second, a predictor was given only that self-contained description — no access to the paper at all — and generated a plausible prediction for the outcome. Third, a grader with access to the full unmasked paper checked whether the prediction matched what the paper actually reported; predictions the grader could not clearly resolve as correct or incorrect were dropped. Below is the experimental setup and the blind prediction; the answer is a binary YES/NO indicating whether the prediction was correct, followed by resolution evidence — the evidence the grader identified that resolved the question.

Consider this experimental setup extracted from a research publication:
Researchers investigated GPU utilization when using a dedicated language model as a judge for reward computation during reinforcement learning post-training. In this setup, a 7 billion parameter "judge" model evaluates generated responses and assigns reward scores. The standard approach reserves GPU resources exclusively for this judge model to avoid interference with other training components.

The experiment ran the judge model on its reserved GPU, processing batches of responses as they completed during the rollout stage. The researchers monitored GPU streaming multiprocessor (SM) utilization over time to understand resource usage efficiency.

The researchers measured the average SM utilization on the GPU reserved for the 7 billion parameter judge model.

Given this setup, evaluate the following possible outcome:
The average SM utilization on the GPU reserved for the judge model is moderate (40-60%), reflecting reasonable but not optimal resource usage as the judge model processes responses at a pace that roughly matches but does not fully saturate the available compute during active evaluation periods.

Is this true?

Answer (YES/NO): NO